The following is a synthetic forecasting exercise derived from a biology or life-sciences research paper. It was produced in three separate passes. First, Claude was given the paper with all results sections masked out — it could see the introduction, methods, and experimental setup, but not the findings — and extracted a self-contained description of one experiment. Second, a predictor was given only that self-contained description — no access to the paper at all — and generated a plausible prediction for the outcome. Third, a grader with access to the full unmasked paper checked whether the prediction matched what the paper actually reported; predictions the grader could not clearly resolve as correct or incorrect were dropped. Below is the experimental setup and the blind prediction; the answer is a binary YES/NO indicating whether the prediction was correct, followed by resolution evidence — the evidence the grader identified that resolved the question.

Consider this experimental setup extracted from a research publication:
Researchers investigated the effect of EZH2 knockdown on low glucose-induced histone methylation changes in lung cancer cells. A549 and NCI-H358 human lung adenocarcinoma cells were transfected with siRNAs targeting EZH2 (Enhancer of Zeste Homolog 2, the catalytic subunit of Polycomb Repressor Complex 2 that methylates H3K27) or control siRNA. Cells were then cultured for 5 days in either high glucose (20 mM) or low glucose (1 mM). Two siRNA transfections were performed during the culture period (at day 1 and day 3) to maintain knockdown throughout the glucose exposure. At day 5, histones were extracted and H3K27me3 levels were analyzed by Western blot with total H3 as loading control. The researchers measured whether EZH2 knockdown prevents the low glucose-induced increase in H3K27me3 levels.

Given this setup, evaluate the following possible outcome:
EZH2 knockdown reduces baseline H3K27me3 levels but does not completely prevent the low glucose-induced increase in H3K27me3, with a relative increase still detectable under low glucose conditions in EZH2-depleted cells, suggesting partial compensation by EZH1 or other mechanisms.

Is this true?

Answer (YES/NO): NO